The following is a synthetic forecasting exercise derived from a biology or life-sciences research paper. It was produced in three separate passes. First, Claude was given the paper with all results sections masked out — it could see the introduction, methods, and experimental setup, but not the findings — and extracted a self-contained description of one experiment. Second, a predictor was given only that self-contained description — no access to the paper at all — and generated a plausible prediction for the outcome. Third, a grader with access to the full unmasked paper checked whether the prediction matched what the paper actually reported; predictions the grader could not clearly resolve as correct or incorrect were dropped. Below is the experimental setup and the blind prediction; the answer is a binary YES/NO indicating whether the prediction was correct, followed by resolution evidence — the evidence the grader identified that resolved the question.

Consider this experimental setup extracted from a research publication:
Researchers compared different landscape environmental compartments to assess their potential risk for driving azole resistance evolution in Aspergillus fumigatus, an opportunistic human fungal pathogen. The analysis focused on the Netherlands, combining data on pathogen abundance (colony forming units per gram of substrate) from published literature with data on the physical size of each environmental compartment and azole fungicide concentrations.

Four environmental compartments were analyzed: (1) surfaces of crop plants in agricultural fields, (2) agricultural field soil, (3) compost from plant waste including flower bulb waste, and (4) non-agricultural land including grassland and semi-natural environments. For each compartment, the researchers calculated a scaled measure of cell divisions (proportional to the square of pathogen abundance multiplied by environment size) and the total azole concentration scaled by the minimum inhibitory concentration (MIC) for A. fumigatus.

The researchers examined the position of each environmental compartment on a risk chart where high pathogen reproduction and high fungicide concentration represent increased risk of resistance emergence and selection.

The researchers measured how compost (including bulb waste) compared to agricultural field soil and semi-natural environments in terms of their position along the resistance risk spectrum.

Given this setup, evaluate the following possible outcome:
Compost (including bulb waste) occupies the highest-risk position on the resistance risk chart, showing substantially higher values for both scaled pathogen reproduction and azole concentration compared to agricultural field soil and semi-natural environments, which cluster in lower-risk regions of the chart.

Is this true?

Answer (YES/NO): YES